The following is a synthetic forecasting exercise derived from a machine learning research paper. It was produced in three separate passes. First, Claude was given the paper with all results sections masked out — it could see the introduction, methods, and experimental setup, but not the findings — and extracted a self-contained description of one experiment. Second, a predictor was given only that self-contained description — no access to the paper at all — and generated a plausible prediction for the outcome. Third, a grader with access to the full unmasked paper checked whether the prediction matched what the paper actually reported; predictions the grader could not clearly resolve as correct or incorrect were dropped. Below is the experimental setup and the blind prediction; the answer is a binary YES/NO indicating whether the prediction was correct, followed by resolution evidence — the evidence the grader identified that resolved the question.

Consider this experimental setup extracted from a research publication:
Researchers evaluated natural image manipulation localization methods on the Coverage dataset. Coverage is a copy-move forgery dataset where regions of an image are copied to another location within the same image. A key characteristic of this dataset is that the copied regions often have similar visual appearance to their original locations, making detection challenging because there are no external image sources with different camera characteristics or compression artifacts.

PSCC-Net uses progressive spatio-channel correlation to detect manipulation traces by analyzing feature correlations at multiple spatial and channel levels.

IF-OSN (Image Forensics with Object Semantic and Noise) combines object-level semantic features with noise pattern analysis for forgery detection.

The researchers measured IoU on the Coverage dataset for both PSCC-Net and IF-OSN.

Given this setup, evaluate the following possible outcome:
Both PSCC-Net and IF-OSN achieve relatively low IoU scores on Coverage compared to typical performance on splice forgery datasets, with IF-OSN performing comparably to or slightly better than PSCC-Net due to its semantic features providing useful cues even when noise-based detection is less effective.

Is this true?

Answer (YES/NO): NO